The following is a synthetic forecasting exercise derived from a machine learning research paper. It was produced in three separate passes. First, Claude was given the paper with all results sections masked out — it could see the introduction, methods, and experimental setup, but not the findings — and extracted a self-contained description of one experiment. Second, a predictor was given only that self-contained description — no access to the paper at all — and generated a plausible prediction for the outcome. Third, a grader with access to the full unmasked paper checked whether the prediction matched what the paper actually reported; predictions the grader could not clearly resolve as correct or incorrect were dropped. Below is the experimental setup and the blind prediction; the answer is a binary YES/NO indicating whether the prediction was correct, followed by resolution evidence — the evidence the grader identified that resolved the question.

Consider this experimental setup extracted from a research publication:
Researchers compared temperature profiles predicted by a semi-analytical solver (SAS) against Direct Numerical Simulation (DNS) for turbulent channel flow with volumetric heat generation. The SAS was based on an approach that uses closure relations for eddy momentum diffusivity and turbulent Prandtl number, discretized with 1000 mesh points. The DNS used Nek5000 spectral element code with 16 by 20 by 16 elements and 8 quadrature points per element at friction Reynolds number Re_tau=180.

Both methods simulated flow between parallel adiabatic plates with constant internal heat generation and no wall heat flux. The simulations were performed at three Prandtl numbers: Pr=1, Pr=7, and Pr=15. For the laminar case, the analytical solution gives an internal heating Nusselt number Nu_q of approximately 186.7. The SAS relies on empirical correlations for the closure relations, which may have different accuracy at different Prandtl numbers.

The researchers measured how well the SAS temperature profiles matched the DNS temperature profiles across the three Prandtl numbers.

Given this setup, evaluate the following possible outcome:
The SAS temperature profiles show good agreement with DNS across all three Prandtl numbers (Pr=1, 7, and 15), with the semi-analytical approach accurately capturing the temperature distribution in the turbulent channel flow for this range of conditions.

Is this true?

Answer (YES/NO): NO